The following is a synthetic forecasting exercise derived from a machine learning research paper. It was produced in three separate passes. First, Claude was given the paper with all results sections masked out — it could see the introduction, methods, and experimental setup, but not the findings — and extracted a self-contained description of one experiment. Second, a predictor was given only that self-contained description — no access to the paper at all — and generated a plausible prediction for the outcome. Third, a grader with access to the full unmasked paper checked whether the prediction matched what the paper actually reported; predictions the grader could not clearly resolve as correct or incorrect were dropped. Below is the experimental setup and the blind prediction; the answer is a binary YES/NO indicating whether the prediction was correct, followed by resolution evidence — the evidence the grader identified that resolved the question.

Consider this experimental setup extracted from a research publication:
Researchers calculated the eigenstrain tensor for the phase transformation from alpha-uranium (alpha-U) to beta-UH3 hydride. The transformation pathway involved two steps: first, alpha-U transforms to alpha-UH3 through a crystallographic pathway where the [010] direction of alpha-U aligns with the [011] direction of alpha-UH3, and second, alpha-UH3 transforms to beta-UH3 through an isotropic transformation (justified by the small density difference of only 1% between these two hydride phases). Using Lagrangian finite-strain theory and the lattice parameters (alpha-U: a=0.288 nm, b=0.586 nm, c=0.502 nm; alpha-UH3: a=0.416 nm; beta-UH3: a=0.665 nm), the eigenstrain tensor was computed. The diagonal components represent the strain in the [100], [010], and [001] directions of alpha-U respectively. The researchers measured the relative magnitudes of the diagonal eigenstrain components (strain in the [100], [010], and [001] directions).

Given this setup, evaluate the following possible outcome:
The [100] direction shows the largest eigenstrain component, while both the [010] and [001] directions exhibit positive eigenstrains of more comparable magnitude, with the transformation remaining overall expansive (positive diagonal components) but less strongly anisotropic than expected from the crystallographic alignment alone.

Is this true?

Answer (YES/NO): NO